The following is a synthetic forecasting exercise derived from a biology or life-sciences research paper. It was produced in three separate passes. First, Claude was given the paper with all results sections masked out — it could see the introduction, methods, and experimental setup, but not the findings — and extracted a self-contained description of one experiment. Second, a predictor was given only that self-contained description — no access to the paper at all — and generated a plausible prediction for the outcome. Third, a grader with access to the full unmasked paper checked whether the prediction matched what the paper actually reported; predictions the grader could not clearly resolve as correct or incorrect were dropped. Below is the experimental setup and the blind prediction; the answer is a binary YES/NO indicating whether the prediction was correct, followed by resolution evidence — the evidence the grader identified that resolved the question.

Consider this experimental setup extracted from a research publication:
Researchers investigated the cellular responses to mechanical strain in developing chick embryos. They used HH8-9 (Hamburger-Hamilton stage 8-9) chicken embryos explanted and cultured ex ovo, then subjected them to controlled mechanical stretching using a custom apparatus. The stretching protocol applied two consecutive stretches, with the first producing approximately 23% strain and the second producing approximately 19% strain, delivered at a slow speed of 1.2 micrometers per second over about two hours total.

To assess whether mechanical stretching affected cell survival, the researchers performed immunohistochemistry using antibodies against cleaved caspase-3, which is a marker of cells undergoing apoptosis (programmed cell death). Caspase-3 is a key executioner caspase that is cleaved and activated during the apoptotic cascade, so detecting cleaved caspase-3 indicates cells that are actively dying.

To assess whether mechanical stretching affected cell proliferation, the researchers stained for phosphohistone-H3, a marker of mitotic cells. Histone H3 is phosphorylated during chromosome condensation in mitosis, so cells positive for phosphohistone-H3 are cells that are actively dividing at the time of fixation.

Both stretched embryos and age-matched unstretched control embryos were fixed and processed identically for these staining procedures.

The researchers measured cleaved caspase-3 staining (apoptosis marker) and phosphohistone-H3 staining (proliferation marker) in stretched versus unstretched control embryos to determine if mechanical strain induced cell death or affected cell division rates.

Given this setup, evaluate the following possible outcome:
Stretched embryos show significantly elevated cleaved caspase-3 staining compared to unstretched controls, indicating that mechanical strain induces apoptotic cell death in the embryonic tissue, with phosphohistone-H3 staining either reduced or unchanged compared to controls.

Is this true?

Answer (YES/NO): NO